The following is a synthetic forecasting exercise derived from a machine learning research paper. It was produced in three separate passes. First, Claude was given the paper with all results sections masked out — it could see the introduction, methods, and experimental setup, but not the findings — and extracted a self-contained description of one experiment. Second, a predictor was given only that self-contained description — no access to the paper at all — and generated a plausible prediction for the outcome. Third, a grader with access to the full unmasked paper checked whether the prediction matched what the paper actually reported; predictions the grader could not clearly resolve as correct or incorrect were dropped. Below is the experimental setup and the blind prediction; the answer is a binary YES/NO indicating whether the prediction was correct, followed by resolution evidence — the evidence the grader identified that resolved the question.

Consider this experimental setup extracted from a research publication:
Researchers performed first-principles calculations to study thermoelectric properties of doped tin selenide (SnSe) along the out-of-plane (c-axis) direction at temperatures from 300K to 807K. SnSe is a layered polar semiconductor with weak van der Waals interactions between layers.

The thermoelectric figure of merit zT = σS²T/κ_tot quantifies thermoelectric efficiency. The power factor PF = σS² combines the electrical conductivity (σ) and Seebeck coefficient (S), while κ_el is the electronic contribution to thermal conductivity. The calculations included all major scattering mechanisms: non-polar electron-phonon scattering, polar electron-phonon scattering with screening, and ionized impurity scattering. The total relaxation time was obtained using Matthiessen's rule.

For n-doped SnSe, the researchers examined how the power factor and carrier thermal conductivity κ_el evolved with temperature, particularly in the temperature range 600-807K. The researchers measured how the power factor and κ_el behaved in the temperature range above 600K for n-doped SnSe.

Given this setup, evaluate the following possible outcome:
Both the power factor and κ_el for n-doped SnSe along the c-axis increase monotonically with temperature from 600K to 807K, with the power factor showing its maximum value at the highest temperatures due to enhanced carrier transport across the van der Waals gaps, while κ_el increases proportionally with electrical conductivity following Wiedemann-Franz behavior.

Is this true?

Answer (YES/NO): NO